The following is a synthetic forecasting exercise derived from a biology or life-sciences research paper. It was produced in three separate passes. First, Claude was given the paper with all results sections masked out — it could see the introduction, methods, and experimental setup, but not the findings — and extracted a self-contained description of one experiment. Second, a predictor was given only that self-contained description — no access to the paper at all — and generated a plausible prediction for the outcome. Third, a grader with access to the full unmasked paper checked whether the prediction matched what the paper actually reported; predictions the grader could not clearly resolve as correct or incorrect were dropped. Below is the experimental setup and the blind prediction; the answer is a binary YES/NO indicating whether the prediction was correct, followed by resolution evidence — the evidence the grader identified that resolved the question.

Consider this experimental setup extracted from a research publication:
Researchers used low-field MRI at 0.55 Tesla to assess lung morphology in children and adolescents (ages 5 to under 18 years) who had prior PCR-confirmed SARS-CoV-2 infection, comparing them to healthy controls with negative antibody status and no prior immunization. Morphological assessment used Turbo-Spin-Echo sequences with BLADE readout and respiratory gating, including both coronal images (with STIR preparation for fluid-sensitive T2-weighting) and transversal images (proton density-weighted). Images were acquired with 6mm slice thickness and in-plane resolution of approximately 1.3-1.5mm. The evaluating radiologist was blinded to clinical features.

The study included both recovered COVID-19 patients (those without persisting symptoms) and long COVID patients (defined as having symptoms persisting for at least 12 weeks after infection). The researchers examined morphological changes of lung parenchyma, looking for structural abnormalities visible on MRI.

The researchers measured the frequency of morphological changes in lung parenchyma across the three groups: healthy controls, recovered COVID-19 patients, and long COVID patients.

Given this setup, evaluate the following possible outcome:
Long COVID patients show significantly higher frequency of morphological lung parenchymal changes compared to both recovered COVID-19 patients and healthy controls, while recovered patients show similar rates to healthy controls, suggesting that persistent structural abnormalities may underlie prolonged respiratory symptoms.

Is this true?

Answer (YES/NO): NO